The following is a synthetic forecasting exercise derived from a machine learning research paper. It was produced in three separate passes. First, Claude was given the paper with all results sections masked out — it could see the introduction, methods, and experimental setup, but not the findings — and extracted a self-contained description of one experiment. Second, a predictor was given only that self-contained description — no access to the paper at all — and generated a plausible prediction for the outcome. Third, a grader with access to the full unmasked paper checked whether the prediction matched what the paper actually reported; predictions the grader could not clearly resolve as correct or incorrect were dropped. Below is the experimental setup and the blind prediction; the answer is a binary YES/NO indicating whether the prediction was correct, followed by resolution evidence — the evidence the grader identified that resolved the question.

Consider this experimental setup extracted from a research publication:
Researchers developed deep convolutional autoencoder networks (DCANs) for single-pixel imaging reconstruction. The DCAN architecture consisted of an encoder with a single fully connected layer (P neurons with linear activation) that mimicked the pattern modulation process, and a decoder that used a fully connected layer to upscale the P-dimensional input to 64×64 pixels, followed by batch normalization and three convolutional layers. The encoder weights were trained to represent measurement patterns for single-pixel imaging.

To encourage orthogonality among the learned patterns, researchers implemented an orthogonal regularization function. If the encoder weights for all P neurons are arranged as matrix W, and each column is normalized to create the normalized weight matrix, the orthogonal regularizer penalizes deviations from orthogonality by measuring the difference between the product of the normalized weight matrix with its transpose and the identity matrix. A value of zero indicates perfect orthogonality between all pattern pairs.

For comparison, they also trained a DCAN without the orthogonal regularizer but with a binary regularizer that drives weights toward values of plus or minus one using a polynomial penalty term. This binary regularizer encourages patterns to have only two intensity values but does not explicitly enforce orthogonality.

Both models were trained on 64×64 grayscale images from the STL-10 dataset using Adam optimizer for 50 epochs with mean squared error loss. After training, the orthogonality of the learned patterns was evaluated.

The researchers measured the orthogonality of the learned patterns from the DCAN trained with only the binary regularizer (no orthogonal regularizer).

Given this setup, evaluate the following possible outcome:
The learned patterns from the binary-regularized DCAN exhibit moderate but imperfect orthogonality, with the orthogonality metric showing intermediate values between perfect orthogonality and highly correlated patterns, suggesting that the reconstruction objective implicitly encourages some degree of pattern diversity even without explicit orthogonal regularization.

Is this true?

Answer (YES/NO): YES